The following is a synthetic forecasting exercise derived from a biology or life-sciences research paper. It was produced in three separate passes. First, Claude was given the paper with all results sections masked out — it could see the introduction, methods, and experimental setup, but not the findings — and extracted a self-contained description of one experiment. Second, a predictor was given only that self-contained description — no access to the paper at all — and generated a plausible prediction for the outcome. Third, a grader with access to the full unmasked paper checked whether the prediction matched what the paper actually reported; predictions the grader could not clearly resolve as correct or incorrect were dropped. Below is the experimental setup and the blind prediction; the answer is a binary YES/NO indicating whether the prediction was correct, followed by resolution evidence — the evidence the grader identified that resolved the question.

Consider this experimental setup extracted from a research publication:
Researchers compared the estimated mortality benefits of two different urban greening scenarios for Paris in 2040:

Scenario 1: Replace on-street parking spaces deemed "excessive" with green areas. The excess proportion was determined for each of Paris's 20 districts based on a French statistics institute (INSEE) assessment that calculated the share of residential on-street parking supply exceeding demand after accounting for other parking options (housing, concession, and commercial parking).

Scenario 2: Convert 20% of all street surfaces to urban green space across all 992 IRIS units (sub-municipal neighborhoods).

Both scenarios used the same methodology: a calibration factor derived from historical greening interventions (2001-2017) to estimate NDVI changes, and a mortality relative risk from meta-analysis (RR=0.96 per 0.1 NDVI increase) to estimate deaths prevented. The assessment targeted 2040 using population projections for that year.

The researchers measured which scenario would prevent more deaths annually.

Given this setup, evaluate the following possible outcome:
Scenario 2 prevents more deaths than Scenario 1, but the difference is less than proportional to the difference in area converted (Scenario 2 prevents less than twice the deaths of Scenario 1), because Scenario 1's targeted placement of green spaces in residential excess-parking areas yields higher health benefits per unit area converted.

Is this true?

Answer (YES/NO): NO